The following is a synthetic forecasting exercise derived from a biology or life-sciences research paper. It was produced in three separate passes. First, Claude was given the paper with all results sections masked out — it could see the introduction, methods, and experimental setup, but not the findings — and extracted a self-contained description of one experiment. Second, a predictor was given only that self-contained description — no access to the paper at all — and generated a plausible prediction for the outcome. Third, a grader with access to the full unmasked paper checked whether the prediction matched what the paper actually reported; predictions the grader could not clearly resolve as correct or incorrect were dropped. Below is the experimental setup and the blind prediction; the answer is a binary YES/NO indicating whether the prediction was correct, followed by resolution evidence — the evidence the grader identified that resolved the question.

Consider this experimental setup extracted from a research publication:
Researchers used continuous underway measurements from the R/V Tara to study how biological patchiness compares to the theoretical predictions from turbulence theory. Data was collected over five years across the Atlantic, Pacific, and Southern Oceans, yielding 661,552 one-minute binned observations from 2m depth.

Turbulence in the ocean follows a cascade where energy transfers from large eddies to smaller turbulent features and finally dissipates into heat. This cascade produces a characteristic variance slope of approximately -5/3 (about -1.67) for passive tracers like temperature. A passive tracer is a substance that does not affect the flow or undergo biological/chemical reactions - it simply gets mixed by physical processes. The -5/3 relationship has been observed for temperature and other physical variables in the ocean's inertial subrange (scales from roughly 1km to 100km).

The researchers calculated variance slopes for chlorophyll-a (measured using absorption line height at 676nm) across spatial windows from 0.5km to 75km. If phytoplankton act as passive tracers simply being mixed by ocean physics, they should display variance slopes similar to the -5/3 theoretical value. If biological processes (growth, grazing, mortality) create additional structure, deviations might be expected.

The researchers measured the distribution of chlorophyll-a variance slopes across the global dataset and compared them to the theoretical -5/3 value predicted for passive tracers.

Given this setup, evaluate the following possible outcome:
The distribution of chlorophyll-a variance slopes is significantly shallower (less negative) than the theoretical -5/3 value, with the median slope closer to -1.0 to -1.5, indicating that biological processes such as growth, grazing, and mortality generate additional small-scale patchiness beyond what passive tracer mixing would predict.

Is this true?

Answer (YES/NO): YES